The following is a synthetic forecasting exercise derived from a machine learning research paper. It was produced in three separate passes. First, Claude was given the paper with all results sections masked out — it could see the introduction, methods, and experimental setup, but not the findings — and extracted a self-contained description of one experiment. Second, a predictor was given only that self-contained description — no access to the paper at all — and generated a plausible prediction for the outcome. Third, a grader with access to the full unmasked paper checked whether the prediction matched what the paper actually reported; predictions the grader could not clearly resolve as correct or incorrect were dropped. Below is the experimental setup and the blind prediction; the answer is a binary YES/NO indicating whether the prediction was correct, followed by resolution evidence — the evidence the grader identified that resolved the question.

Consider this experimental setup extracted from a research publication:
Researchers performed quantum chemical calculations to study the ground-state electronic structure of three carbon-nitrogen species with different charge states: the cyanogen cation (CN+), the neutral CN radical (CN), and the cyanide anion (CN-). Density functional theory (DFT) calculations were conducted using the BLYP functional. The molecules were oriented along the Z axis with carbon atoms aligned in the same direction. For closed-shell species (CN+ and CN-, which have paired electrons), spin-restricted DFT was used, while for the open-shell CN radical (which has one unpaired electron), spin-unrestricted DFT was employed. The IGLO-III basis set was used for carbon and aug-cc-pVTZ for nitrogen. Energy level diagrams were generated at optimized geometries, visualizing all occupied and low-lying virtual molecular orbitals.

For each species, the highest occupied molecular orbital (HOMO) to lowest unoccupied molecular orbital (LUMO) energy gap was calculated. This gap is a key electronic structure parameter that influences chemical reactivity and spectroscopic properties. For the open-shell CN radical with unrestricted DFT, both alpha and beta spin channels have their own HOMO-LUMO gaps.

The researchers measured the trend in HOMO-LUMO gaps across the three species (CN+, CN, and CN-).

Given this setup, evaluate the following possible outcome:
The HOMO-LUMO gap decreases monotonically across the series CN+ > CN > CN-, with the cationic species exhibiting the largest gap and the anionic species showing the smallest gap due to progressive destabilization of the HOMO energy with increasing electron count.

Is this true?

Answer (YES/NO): NO